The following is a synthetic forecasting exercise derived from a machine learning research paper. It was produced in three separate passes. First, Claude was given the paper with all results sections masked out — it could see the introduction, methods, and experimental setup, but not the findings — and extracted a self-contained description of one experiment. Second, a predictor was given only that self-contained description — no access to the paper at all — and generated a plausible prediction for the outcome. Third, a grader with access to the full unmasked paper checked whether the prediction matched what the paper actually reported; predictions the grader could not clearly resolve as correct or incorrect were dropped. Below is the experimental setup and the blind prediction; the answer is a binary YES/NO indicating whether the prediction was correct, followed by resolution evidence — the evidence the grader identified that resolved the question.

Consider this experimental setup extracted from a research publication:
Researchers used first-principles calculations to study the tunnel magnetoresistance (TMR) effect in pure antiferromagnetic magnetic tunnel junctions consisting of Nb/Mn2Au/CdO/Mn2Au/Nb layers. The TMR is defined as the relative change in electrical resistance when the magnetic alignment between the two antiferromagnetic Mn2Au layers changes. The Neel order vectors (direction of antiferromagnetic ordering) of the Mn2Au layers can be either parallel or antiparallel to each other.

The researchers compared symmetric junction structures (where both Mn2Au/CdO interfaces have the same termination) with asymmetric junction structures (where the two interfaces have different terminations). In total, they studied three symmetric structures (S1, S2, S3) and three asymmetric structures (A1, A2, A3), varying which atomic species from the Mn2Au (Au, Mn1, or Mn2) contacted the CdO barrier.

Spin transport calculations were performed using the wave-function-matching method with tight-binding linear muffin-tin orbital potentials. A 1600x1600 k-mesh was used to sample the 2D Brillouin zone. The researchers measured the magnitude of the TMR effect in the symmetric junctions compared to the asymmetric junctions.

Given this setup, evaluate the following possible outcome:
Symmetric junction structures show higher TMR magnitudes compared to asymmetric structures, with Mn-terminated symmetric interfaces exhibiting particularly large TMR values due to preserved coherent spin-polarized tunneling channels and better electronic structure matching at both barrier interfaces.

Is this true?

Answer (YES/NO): NO